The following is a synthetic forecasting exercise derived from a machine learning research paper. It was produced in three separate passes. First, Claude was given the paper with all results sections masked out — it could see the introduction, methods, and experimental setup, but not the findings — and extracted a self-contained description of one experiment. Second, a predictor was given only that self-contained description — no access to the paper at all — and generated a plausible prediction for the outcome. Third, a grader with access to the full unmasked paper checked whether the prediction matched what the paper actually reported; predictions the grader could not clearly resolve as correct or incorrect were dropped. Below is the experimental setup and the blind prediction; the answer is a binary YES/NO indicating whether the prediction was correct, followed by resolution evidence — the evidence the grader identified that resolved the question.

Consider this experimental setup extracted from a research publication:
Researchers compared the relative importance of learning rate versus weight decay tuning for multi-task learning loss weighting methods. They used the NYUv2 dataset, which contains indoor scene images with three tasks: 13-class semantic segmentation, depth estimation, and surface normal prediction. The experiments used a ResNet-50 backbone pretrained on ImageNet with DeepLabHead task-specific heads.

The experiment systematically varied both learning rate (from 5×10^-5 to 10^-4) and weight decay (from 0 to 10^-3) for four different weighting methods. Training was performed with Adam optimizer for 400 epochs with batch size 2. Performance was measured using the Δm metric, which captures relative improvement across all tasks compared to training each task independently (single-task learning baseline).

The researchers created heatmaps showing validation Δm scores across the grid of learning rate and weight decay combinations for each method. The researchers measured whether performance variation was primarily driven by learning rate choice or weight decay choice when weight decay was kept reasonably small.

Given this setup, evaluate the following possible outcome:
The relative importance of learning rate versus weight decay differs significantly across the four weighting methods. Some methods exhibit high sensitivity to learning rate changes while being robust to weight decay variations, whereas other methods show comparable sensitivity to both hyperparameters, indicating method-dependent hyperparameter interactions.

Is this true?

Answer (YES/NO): NO